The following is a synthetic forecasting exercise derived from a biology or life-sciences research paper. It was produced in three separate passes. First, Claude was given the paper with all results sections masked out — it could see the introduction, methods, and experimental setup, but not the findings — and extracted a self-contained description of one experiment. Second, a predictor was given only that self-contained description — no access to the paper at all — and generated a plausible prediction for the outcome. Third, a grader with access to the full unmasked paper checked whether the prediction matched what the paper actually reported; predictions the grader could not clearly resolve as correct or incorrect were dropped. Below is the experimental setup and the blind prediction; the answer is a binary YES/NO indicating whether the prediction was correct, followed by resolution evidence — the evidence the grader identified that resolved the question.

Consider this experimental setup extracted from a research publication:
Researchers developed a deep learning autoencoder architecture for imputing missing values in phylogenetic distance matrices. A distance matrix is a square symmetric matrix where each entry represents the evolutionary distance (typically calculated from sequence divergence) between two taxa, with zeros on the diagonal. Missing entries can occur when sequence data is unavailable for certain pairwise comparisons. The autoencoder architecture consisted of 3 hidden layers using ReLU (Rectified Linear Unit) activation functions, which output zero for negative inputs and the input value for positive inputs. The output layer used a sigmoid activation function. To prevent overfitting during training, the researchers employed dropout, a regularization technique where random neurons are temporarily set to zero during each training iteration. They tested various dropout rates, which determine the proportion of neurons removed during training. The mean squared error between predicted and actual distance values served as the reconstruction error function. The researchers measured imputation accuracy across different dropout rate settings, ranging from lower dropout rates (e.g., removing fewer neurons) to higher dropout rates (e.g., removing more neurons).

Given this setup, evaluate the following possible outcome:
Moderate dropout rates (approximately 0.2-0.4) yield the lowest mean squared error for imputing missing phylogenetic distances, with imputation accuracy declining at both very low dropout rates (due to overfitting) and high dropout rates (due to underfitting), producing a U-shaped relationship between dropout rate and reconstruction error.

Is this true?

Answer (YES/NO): NO